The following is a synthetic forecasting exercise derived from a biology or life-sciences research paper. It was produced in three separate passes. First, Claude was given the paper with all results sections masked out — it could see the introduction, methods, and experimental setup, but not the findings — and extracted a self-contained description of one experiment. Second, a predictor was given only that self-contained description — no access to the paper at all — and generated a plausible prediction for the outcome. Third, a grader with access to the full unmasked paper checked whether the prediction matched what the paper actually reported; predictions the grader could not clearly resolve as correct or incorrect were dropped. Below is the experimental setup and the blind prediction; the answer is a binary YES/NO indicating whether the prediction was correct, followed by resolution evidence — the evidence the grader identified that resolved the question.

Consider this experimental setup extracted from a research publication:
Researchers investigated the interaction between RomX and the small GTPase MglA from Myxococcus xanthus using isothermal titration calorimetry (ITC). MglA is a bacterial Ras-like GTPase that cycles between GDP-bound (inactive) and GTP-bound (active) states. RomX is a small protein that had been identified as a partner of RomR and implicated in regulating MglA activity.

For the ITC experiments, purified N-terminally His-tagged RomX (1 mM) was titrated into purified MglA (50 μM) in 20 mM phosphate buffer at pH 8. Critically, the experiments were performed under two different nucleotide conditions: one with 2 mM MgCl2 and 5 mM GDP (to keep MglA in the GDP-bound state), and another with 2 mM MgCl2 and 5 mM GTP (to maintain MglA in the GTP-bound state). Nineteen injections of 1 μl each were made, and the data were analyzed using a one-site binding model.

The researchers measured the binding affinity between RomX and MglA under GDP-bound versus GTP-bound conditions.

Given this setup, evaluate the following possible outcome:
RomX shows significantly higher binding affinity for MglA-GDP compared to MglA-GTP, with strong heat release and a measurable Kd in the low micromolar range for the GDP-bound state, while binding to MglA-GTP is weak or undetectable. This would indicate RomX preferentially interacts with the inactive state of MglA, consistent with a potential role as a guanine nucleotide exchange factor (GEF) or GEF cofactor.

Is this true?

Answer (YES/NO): NO